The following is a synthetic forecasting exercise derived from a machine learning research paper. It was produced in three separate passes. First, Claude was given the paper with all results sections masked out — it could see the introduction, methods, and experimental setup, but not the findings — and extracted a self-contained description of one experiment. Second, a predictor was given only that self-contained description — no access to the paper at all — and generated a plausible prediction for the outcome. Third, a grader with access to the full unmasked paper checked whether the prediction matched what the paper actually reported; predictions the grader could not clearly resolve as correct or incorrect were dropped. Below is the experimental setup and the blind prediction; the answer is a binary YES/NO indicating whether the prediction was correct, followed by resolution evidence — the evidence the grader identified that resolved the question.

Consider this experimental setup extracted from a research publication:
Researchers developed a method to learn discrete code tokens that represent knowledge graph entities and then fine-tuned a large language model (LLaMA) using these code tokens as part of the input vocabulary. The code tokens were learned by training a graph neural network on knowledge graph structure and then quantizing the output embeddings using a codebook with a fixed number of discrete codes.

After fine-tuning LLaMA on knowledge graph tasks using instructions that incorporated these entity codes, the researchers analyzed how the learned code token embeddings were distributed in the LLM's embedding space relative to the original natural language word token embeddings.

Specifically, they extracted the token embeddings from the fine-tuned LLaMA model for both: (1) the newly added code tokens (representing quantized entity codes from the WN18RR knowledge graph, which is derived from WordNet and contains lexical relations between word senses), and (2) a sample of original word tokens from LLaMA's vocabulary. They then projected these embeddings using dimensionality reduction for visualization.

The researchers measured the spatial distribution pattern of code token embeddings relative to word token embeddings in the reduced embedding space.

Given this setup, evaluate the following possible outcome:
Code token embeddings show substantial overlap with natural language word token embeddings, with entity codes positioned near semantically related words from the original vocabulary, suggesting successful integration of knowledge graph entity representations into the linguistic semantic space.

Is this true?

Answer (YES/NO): NO